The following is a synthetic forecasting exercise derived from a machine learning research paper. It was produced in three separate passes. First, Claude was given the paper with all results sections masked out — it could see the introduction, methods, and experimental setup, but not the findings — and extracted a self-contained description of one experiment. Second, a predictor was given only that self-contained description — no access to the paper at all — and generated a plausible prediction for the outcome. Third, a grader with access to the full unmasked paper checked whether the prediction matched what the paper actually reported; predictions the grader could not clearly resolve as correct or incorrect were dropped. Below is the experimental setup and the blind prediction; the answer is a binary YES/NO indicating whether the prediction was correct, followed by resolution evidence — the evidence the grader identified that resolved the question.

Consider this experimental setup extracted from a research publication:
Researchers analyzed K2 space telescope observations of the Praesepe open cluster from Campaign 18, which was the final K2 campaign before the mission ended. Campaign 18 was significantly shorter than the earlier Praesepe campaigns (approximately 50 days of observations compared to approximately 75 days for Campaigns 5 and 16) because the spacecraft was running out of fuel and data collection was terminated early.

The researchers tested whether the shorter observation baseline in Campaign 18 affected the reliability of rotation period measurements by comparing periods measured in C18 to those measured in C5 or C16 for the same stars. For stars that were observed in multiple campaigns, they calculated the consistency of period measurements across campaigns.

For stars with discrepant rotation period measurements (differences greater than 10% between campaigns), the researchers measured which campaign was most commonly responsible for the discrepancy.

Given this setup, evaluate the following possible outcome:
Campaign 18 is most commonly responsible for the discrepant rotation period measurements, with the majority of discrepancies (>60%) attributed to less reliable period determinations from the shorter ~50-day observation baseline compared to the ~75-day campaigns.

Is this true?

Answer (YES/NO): YES